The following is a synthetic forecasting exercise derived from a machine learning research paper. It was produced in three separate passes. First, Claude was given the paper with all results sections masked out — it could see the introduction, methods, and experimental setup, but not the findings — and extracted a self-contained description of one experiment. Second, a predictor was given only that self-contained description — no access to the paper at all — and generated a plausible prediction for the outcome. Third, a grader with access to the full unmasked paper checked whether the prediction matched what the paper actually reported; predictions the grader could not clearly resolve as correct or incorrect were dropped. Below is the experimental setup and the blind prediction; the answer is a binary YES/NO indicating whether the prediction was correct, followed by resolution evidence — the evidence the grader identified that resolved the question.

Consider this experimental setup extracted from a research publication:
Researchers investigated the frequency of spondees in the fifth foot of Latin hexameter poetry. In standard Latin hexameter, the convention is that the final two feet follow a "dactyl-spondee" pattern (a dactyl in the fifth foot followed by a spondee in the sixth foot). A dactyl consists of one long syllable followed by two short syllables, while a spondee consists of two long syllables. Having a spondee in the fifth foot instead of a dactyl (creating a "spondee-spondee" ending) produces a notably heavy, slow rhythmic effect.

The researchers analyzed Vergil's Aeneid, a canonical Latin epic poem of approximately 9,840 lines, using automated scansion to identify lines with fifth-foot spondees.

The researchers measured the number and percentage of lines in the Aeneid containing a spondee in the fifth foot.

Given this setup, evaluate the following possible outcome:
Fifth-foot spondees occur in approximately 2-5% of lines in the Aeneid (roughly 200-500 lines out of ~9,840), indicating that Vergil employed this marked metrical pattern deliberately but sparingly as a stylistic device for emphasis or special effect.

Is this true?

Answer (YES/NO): NO